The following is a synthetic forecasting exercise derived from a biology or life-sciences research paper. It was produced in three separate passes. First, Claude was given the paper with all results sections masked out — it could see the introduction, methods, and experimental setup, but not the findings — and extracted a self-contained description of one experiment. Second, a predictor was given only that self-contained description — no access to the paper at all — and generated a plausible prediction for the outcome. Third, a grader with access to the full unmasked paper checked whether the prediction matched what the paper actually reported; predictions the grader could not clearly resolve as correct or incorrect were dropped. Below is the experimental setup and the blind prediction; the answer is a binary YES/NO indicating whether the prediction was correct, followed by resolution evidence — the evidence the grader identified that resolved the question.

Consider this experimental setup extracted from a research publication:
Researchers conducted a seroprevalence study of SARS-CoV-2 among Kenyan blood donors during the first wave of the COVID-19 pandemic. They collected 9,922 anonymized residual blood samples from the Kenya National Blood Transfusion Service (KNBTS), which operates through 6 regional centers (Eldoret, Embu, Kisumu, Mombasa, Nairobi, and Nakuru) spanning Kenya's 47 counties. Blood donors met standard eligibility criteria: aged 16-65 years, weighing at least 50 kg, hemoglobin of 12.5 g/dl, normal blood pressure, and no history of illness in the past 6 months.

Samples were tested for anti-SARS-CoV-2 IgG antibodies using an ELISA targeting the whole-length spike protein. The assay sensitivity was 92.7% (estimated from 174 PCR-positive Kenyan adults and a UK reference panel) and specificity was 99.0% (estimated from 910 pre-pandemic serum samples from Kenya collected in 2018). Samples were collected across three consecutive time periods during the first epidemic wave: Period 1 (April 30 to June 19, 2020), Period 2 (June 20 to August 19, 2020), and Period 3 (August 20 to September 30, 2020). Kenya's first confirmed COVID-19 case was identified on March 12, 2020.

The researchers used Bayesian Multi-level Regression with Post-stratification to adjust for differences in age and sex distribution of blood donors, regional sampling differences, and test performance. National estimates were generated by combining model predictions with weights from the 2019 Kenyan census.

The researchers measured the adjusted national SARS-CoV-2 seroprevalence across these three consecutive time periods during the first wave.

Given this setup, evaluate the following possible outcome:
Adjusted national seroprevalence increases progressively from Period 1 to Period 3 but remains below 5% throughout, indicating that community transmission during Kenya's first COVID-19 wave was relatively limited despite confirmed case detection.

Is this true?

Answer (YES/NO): NO